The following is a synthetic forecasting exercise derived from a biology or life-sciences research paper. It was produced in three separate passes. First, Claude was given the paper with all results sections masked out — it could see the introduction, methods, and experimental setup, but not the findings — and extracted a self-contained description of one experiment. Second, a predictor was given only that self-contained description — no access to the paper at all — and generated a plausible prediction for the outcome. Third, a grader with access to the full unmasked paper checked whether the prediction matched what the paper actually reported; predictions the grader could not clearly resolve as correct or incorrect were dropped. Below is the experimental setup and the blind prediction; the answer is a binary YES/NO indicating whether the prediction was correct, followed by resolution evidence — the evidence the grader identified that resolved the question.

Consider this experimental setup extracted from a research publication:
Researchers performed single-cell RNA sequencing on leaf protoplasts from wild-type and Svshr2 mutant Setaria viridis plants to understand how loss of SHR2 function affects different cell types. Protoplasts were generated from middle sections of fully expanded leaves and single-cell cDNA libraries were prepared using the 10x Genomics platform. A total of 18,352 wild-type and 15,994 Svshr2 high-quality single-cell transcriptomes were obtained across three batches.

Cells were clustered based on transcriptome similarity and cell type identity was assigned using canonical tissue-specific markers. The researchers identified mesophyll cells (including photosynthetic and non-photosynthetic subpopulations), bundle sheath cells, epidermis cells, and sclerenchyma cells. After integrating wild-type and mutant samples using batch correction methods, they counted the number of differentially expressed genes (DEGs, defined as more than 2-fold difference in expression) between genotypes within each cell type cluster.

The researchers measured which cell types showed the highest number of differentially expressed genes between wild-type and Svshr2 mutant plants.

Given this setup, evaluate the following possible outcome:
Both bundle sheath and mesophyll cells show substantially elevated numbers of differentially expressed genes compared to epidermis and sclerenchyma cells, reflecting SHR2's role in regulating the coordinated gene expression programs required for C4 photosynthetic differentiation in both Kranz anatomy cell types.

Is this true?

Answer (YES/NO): YES